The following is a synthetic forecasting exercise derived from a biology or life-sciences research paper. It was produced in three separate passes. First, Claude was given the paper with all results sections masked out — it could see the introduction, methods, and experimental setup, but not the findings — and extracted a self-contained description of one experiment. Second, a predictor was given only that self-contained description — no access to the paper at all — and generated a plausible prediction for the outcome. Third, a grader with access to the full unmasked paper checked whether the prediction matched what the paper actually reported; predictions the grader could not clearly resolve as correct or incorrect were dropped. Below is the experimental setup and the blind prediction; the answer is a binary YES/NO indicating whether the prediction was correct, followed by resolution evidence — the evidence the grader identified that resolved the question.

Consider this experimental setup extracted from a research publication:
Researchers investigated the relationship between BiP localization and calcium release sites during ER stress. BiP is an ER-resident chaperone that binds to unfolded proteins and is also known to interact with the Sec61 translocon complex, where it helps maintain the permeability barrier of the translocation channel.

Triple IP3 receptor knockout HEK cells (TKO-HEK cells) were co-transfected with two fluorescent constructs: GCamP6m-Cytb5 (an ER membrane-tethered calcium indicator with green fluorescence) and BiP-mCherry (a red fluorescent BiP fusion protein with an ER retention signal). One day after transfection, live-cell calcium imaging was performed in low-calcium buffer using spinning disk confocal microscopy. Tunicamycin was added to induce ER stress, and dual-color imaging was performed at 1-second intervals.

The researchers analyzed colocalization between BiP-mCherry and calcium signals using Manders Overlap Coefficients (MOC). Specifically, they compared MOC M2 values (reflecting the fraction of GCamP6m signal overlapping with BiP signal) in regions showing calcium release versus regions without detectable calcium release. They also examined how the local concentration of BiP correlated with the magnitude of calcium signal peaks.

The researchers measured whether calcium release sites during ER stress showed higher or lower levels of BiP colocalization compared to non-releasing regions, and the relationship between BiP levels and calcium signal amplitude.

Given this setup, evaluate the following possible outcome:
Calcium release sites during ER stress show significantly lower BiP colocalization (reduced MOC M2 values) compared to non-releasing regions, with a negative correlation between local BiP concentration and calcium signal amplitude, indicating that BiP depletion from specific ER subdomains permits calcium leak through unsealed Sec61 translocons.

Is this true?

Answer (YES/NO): YES